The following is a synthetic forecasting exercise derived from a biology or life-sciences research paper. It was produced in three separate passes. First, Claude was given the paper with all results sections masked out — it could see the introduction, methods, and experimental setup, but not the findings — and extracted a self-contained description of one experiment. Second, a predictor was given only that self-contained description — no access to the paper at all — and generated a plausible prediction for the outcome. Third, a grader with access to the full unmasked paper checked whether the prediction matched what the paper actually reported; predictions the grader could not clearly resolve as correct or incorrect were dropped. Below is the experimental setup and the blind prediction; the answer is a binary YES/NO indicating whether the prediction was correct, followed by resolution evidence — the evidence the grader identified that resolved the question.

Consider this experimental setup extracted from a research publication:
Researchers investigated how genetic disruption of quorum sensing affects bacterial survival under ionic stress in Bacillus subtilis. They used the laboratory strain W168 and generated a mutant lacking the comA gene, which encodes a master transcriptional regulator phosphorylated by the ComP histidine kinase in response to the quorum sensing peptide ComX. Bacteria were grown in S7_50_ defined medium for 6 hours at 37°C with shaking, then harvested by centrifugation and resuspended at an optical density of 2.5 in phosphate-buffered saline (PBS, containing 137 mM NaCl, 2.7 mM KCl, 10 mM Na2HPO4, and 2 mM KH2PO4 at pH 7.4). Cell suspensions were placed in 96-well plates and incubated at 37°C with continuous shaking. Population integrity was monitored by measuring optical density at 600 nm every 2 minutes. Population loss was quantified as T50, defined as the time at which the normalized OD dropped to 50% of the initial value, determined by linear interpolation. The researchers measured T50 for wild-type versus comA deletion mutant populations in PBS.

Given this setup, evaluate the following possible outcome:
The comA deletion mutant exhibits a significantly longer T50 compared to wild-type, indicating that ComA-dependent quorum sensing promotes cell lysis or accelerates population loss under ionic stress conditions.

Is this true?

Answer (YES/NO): NO